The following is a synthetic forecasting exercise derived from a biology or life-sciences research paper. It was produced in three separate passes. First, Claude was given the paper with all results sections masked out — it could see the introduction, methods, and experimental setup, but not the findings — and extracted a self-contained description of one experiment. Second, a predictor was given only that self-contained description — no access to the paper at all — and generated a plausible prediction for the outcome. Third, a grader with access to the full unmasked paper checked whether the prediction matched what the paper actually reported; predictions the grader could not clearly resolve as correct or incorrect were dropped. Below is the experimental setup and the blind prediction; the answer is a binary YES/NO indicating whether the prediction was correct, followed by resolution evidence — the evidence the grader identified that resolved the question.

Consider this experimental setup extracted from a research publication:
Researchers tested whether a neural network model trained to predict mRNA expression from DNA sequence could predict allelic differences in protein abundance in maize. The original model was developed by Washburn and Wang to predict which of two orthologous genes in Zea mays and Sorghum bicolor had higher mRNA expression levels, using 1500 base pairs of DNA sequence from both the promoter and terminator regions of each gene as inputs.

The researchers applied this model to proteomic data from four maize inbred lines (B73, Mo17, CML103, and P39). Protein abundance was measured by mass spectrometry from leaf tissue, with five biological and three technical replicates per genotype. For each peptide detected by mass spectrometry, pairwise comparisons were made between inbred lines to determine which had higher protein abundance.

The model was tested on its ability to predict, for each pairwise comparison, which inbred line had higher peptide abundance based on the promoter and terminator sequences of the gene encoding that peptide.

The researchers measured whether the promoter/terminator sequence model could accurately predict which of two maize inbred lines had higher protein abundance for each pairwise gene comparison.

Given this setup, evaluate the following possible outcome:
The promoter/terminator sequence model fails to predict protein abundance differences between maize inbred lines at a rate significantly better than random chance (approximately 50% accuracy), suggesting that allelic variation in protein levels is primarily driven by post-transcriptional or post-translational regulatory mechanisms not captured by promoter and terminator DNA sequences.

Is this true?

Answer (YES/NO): YES